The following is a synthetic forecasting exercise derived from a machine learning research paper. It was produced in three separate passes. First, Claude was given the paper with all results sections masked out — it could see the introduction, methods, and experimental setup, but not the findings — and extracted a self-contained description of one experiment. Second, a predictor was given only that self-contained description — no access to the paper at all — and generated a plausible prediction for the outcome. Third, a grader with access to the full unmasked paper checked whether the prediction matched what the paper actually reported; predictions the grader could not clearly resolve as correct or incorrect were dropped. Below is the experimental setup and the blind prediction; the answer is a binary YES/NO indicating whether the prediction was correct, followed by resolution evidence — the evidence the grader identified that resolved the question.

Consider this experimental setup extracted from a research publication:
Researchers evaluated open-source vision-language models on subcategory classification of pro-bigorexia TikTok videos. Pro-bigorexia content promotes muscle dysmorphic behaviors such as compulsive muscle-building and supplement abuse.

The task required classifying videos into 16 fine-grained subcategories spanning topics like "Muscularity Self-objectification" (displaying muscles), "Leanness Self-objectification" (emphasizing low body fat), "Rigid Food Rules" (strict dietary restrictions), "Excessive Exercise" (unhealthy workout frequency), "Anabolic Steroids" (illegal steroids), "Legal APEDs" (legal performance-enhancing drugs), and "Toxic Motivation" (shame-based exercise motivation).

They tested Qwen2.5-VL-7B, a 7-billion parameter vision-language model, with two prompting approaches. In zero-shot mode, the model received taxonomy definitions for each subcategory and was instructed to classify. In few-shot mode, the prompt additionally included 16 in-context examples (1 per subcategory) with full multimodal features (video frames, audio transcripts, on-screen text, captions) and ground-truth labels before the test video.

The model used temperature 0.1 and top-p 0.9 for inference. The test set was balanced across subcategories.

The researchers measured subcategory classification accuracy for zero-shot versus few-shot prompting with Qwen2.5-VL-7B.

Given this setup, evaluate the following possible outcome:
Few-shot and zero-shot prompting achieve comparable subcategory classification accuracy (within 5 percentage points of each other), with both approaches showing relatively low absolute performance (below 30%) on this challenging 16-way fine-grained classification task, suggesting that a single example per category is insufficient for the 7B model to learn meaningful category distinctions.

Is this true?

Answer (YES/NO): NO